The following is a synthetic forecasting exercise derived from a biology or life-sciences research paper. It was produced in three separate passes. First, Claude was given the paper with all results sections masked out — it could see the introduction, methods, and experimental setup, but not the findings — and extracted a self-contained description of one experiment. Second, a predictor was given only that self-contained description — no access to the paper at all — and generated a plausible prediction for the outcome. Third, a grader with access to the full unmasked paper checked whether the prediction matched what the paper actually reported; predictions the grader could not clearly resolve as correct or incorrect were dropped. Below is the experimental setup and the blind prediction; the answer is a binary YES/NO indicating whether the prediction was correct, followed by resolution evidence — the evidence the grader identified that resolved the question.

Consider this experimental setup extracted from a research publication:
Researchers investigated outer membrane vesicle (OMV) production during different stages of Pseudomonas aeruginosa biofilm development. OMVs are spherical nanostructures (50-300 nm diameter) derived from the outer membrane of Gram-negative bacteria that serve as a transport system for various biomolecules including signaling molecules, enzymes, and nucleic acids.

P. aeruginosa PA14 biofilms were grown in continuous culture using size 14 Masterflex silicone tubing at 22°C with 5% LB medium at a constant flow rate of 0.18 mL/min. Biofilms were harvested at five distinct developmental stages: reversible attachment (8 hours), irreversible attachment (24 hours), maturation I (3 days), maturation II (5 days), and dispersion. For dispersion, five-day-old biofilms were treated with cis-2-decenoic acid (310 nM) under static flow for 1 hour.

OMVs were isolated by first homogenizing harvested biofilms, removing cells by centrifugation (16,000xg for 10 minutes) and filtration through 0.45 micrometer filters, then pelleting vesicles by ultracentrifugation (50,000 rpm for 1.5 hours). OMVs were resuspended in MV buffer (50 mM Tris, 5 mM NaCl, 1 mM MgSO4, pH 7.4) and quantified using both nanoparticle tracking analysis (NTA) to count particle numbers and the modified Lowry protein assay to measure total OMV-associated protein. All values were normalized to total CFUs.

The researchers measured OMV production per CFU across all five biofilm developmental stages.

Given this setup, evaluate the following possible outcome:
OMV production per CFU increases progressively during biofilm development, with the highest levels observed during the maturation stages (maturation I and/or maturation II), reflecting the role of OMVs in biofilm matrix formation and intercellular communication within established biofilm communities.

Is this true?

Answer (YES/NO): NO